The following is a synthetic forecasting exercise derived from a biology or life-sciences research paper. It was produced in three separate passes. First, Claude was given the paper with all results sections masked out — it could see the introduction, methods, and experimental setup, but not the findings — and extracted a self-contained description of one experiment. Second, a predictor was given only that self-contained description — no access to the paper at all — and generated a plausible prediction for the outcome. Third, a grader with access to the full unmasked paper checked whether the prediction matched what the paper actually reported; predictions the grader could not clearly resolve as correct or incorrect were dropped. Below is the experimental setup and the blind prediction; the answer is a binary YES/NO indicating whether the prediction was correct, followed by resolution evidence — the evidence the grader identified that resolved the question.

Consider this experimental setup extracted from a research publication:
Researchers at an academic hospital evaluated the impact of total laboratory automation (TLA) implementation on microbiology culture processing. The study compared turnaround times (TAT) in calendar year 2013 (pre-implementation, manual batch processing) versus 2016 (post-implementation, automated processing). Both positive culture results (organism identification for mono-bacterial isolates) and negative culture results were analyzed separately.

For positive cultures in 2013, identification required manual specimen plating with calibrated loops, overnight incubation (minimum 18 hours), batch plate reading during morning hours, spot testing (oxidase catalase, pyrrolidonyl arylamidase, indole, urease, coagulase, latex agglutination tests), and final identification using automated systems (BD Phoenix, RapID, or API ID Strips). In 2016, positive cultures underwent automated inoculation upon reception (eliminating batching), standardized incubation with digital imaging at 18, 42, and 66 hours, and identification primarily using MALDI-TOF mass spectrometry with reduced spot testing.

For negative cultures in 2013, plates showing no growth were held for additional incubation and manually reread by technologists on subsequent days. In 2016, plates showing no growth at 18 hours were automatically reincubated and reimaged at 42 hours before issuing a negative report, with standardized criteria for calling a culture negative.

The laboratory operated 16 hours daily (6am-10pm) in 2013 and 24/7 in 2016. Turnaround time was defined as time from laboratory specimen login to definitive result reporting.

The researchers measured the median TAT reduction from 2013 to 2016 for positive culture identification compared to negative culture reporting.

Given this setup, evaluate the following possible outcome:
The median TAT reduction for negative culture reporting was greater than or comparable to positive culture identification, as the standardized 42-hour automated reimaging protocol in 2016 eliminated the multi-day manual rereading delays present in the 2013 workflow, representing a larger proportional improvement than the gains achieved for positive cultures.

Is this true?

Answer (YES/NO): NO